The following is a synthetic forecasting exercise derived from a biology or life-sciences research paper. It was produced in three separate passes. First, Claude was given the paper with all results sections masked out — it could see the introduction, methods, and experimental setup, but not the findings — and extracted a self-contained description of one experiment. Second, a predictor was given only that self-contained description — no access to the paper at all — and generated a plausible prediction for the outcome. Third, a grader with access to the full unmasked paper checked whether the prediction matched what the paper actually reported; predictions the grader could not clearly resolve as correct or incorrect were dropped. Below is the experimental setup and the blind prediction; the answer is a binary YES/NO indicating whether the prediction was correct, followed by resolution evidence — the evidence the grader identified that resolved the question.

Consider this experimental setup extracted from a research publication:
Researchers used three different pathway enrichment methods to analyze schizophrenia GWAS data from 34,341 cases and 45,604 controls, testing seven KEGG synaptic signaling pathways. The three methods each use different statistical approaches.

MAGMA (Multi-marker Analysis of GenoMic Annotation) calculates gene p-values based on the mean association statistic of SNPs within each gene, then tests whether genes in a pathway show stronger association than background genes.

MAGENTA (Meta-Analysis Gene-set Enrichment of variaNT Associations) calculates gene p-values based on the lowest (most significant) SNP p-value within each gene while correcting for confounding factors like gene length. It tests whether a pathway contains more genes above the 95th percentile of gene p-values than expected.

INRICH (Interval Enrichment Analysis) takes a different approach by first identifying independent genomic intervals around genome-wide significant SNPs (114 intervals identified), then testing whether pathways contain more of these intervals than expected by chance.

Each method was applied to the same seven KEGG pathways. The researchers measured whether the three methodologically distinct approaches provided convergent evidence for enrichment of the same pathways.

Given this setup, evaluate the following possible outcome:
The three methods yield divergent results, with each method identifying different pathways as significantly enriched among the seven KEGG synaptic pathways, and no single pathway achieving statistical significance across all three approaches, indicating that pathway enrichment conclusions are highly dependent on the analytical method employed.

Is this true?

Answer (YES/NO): NO